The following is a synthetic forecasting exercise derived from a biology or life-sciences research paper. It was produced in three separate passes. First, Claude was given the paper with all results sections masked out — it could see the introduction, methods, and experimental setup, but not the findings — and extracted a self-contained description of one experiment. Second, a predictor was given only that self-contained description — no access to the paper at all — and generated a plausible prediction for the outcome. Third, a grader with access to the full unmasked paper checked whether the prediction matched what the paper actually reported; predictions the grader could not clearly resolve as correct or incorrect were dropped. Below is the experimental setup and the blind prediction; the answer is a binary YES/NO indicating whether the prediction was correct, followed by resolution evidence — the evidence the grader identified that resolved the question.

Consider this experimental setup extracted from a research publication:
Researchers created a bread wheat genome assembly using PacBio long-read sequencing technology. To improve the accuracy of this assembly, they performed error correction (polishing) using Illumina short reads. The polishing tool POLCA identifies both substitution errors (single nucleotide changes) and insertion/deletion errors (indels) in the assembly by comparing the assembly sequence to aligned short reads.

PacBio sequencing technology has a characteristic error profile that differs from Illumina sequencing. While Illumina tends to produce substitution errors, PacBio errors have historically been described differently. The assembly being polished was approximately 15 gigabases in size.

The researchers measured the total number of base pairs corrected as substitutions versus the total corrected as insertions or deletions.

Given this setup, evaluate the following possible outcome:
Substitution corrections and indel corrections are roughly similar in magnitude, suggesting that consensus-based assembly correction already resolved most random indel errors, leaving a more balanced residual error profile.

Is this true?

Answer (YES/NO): NO